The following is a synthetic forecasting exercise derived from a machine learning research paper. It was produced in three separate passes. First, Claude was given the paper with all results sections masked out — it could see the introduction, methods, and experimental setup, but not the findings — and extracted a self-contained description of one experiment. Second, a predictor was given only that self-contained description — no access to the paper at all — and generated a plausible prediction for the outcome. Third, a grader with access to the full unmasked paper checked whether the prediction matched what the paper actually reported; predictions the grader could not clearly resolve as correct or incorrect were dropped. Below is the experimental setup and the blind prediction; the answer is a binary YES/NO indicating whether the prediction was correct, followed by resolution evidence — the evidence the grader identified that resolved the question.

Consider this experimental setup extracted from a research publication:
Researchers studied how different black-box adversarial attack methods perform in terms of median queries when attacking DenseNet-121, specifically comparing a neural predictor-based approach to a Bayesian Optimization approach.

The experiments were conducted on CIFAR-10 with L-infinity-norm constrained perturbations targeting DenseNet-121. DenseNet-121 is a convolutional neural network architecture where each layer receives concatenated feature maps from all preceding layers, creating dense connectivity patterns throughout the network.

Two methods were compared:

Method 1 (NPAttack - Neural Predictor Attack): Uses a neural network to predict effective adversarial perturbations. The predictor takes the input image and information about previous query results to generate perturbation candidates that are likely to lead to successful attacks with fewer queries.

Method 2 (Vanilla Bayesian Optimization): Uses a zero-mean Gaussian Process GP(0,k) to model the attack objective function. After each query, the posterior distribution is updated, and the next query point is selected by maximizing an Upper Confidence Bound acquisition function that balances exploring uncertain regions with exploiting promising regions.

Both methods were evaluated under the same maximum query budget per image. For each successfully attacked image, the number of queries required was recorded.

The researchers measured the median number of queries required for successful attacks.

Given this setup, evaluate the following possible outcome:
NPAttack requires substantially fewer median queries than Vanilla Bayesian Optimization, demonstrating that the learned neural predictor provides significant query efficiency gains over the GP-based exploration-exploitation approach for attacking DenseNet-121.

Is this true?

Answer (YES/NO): NO